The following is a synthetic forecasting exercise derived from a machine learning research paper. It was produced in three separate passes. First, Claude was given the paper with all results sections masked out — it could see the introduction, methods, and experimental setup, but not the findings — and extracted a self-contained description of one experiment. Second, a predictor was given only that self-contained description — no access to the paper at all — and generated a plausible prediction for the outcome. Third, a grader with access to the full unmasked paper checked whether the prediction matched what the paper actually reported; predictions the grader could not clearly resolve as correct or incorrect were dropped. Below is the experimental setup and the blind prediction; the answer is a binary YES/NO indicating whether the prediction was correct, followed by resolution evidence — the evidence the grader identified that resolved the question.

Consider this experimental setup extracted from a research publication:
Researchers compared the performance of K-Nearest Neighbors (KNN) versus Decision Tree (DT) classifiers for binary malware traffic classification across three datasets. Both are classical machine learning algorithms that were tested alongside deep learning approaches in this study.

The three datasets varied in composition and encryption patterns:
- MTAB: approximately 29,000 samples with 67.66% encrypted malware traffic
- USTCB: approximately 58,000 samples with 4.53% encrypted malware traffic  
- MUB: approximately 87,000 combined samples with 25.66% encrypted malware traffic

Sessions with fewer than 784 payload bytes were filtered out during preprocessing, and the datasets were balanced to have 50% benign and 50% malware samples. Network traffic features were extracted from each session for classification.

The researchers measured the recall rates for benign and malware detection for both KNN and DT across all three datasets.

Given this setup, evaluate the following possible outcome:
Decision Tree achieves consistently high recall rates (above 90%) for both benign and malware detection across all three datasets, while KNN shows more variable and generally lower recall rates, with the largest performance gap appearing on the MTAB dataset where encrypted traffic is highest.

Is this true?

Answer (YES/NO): YES